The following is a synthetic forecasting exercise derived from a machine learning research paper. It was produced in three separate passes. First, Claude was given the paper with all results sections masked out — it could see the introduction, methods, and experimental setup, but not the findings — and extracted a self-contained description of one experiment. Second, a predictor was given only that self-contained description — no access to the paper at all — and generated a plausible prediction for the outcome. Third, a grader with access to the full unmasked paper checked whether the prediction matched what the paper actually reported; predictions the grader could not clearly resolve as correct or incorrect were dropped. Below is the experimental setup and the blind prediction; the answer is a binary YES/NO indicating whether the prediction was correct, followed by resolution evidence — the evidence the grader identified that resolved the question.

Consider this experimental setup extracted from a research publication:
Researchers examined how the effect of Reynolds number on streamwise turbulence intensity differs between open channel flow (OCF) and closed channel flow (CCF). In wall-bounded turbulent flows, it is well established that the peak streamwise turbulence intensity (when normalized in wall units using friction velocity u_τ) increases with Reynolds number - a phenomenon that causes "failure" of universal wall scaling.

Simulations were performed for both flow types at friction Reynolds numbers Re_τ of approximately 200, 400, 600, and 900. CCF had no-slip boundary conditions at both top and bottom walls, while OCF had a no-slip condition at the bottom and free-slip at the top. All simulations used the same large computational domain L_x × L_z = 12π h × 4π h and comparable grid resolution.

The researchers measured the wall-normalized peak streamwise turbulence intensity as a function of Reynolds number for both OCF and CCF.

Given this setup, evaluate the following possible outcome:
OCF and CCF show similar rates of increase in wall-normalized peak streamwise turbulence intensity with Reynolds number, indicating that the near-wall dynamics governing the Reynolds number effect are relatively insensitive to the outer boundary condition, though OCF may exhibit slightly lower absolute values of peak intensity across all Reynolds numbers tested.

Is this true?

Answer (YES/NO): NO